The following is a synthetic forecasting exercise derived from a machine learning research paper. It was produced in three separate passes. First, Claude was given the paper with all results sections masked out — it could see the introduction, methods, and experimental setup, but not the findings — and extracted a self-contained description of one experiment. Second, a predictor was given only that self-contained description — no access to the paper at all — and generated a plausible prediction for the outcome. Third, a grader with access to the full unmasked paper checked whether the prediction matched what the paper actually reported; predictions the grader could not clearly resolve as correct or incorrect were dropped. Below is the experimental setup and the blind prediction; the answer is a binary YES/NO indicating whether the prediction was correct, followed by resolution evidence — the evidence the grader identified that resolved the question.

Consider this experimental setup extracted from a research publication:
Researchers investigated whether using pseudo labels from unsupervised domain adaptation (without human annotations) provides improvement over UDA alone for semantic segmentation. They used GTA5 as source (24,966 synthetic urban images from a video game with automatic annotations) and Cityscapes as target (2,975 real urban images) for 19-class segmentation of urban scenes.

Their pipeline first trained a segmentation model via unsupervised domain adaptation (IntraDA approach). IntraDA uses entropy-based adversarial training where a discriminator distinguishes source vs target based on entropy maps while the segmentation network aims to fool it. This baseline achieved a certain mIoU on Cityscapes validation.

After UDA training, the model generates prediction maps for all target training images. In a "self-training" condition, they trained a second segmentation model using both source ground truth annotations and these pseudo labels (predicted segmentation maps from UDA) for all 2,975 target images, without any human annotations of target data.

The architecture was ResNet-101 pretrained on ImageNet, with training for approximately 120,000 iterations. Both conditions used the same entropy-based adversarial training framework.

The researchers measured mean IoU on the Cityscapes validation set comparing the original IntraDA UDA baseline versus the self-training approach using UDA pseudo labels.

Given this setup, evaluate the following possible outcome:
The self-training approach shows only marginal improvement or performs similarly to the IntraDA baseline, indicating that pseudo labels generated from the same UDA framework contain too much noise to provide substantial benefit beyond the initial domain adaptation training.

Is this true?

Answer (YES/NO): YES